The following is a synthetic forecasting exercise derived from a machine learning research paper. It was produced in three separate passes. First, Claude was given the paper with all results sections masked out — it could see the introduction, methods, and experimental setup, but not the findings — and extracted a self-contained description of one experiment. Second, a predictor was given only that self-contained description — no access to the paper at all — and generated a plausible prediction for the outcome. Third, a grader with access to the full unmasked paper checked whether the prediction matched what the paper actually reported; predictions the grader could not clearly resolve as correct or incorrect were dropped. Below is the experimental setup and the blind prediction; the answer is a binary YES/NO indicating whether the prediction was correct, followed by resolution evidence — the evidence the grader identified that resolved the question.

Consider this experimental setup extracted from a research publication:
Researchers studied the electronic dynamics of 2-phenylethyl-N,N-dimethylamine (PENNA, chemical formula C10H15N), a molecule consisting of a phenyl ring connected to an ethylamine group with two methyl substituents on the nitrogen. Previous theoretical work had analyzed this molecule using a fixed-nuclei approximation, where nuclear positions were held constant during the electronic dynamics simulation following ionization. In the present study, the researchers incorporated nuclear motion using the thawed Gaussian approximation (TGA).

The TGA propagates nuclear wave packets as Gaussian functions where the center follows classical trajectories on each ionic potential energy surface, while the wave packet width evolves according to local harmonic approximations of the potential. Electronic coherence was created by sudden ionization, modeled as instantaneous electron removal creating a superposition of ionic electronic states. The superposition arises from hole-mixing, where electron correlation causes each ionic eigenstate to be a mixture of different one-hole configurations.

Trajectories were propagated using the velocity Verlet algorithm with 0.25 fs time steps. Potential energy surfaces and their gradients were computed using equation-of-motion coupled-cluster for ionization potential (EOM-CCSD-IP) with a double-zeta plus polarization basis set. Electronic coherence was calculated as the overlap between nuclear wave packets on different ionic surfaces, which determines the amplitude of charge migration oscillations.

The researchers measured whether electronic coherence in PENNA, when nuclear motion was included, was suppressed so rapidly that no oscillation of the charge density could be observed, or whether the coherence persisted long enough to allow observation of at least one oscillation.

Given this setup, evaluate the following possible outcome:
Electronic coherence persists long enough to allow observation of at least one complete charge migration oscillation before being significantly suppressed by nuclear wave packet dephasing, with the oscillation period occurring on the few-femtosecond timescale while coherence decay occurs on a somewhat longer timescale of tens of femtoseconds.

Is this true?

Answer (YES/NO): NO